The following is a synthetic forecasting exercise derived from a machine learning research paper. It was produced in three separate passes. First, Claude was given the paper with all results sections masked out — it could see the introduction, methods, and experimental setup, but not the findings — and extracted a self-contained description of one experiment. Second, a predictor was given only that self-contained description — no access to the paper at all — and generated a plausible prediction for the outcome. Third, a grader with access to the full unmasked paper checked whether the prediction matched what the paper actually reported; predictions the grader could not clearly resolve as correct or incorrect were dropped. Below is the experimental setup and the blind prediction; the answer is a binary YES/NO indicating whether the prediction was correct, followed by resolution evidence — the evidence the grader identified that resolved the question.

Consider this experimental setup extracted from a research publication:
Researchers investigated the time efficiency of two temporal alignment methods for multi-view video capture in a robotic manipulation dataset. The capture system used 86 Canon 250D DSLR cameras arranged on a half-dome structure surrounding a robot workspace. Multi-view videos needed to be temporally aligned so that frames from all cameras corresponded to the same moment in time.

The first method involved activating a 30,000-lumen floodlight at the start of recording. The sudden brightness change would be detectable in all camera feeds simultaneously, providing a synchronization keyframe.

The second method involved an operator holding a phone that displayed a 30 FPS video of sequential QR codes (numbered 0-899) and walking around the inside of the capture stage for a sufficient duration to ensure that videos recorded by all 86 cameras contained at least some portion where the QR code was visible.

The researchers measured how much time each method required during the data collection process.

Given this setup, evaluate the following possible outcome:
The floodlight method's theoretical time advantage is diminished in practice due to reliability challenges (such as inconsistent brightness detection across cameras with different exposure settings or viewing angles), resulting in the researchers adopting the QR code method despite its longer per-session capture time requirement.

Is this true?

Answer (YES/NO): NO